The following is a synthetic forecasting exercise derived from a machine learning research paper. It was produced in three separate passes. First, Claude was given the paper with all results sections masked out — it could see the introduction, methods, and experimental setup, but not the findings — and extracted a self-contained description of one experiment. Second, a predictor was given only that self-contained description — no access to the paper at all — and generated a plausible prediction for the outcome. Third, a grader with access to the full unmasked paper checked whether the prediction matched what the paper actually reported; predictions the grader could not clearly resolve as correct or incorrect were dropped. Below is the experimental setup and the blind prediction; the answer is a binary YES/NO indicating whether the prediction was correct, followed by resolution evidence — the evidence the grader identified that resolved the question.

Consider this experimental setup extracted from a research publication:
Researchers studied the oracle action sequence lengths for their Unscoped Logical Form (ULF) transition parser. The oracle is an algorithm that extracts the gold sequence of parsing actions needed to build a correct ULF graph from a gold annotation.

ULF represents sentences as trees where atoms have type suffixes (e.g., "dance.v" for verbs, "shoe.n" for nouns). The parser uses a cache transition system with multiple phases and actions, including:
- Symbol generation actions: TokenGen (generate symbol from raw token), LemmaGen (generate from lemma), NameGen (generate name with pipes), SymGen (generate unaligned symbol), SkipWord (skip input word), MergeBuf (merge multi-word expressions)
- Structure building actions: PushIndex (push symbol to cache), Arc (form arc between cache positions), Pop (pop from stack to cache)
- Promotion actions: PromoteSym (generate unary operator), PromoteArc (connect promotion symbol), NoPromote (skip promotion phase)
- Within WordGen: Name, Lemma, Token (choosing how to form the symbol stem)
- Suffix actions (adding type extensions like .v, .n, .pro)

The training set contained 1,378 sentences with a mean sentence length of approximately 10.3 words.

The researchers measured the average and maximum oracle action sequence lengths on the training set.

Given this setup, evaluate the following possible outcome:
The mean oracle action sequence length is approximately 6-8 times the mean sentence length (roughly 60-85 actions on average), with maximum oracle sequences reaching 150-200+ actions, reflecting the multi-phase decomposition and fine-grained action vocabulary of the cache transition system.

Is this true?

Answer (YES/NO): NO